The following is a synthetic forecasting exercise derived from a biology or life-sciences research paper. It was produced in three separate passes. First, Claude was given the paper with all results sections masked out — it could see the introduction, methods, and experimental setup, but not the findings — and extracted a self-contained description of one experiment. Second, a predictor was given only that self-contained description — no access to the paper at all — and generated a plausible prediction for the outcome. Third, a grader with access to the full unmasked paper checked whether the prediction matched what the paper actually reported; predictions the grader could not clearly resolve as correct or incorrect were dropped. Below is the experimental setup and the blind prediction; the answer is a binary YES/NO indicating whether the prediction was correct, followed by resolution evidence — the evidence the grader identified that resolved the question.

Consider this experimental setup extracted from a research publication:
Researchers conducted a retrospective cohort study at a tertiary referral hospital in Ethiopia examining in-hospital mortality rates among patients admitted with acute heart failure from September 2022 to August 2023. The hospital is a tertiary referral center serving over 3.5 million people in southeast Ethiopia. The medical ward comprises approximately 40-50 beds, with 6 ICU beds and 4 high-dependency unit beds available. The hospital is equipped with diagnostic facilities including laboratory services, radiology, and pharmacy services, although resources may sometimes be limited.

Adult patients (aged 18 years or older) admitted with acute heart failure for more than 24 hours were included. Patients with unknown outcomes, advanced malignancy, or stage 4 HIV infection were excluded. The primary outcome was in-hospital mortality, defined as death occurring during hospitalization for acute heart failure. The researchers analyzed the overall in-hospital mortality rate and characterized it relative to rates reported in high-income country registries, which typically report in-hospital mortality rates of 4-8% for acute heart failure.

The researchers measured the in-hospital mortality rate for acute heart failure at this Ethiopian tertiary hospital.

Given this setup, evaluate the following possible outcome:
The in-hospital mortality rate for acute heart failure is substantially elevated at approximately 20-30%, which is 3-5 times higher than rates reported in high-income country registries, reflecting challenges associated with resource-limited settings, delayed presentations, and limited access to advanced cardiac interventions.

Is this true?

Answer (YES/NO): NO